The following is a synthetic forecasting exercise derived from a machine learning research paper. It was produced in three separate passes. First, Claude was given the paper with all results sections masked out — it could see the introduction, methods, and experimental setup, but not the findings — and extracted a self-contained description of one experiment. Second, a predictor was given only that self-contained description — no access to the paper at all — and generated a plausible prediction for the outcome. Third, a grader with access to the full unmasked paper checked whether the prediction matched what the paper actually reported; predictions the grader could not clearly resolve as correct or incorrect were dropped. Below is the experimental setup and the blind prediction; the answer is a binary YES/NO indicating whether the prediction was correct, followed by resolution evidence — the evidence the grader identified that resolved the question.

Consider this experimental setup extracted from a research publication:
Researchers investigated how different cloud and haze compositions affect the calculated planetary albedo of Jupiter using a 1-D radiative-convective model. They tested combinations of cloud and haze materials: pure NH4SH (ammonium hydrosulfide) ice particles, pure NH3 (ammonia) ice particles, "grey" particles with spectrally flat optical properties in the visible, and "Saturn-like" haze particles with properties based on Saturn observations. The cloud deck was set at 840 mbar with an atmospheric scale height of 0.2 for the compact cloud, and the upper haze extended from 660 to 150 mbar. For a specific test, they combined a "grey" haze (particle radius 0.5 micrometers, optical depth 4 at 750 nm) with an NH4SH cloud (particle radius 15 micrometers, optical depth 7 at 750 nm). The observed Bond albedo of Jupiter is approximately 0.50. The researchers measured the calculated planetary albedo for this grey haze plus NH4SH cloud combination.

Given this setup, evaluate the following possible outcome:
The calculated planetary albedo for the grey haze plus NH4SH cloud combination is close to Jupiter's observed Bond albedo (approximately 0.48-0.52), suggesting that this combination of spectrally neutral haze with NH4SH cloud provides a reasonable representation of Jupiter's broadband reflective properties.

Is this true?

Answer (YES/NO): NO